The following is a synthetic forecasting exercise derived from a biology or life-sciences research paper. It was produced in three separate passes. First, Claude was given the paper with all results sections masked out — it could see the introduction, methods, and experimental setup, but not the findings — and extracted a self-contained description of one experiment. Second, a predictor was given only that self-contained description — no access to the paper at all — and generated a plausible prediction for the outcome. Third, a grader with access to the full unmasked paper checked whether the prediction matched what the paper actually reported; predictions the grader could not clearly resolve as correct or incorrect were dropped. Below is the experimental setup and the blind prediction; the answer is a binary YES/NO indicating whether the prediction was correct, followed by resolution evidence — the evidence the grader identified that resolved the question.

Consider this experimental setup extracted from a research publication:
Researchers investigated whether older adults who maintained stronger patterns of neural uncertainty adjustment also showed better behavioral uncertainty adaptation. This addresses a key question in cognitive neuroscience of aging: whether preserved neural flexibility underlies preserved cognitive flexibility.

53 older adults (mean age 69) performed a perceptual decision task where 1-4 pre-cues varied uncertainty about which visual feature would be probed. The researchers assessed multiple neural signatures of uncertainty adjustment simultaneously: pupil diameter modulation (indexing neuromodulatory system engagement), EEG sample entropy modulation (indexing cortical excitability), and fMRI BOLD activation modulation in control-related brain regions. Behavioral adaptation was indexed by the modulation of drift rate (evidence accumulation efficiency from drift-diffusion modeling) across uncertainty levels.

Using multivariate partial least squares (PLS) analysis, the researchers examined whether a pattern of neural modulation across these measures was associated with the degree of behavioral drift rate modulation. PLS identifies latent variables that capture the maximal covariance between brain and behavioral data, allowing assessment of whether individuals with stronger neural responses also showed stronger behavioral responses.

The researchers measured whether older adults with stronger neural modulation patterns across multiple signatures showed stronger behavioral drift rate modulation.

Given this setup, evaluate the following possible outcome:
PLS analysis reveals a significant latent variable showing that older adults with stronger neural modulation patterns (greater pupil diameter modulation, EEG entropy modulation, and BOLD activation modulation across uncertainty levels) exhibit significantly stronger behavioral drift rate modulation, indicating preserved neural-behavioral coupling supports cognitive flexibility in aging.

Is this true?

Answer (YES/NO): NO